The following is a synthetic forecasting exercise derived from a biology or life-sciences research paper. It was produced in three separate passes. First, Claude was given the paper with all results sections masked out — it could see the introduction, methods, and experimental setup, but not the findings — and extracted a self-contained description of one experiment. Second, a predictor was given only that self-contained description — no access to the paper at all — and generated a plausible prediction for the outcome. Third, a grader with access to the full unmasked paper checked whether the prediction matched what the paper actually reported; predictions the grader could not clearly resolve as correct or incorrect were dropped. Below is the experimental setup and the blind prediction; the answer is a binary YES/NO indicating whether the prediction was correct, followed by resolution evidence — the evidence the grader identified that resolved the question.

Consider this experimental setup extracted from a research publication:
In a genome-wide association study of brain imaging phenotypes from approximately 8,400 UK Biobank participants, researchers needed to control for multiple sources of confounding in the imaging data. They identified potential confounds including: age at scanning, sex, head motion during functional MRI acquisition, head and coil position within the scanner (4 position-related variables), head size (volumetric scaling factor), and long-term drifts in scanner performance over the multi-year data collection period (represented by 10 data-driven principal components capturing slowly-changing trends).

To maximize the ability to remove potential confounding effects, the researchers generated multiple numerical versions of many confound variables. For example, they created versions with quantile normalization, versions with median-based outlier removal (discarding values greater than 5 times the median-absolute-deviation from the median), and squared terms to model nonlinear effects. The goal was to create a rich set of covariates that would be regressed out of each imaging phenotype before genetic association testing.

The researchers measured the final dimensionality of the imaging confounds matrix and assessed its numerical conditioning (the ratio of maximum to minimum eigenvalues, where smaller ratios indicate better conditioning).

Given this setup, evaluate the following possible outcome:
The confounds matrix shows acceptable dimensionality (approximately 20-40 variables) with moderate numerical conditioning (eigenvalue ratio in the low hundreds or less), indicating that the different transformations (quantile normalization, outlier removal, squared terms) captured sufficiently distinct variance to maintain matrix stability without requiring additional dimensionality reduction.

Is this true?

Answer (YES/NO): NO